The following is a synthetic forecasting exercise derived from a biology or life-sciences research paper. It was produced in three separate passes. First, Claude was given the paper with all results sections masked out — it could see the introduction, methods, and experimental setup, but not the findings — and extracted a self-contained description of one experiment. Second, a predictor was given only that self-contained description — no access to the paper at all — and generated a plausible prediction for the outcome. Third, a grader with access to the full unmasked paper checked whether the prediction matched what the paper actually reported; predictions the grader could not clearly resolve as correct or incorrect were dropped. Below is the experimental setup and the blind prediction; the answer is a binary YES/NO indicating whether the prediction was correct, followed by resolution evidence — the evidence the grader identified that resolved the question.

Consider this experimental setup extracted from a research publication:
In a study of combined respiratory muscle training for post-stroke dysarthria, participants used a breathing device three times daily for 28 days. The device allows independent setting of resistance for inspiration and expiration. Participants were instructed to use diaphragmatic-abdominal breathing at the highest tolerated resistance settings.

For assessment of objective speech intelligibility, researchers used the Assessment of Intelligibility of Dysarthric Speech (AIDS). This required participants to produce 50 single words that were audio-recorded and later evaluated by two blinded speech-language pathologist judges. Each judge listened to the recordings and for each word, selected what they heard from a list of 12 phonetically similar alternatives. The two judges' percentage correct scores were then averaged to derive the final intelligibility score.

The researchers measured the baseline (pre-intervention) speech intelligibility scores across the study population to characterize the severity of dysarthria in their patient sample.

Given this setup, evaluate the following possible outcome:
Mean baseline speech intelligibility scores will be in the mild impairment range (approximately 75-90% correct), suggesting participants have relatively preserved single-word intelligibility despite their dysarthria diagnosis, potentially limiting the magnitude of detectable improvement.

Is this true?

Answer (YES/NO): NO